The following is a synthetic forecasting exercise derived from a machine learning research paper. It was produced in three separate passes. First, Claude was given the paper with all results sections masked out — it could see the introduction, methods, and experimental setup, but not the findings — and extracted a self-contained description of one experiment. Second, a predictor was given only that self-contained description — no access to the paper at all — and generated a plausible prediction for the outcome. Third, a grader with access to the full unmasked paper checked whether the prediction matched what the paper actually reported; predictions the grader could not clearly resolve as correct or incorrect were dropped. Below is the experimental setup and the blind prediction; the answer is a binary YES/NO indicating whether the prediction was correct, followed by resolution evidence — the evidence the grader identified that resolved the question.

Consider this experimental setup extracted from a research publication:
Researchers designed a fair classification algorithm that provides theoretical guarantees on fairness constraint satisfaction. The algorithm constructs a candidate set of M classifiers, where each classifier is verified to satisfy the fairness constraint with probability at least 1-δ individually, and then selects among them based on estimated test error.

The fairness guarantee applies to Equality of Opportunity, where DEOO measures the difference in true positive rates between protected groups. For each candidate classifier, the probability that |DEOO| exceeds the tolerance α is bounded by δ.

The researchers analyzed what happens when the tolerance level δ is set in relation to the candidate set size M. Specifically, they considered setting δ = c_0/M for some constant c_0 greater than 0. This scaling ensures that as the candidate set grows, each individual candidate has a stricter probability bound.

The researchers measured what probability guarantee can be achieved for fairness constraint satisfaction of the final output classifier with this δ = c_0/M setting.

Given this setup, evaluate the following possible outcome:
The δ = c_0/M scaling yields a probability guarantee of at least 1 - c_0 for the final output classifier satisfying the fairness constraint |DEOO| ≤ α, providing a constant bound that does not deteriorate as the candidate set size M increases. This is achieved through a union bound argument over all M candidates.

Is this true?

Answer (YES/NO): YES